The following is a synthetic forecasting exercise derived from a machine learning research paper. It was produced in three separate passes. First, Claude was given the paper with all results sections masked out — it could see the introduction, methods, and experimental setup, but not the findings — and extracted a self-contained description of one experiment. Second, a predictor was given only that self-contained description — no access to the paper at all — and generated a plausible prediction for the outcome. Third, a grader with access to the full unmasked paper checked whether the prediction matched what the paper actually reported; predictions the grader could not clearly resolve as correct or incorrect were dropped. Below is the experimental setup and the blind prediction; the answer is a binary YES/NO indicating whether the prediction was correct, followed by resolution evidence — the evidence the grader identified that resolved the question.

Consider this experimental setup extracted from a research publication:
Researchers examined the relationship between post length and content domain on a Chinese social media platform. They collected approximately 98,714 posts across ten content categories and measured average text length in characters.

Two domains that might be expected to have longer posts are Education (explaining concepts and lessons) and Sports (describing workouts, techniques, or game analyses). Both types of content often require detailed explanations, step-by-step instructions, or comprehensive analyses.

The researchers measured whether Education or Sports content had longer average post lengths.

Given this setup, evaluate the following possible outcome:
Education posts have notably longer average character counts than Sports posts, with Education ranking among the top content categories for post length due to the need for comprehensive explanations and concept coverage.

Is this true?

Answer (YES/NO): NO